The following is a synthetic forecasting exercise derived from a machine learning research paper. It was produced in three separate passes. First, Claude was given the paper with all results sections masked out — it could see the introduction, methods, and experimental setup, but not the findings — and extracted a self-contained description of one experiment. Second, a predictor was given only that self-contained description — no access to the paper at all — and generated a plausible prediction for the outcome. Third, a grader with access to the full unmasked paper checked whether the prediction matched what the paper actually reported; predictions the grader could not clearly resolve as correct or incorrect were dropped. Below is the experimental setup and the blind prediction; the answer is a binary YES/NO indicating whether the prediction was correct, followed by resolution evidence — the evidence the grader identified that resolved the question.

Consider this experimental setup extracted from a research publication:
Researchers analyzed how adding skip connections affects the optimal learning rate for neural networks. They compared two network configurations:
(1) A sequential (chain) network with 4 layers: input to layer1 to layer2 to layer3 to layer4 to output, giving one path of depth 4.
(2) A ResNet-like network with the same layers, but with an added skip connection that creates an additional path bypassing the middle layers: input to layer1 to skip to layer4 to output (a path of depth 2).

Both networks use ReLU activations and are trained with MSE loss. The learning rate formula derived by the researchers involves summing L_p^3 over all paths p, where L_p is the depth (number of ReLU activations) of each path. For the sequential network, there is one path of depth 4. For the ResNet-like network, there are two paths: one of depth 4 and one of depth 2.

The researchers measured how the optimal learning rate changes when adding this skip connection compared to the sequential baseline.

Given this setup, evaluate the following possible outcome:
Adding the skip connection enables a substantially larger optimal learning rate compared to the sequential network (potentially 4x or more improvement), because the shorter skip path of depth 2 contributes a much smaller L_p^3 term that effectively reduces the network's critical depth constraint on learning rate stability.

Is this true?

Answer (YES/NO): NO